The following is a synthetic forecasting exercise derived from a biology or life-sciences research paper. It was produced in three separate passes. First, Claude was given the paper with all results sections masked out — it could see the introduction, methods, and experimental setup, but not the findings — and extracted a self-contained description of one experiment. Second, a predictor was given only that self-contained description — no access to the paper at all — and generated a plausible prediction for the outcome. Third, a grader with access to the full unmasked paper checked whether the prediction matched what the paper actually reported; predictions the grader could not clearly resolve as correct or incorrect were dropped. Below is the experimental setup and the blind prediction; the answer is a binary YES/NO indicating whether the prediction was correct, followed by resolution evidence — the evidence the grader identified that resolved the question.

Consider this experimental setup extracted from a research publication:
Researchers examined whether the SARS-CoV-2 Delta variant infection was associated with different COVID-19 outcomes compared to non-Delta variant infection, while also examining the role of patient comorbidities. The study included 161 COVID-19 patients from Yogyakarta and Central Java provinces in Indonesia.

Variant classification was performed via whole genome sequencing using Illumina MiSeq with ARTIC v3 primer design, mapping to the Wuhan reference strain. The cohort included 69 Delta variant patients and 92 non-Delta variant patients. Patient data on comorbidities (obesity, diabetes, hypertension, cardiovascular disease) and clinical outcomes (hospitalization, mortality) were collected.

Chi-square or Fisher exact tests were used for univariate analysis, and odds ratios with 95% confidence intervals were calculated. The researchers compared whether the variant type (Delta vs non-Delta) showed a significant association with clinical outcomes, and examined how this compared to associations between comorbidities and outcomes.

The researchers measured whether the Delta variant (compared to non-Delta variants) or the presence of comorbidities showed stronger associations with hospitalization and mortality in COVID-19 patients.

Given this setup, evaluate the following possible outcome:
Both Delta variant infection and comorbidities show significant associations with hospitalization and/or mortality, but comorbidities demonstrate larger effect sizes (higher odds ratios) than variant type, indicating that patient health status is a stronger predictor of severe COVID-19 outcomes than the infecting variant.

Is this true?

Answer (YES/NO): NO